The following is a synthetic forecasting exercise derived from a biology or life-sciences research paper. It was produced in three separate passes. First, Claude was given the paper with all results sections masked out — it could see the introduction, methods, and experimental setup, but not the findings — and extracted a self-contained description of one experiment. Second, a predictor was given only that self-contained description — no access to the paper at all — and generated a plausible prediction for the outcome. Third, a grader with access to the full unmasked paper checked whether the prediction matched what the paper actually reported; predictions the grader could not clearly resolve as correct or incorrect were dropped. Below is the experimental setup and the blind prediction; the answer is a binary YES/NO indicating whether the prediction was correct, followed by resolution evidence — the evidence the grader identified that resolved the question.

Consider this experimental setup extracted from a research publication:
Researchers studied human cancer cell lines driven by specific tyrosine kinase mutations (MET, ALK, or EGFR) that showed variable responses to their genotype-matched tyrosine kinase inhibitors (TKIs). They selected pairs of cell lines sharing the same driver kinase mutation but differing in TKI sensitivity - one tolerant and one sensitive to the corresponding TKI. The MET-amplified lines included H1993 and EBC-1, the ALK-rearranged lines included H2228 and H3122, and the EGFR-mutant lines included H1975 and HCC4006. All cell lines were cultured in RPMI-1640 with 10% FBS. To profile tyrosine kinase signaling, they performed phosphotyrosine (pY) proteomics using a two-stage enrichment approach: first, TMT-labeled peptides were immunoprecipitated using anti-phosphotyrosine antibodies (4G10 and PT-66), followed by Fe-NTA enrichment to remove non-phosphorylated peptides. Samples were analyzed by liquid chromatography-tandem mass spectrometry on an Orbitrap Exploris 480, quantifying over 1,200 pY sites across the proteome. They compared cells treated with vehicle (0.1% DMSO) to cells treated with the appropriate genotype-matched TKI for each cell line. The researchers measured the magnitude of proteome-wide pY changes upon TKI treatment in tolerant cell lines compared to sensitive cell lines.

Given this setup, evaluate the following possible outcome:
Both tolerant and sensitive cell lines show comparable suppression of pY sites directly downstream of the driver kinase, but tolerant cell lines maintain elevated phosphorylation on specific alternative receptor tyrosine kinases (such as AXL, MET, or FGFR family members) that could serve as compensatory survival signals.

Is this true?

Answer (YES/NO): YES